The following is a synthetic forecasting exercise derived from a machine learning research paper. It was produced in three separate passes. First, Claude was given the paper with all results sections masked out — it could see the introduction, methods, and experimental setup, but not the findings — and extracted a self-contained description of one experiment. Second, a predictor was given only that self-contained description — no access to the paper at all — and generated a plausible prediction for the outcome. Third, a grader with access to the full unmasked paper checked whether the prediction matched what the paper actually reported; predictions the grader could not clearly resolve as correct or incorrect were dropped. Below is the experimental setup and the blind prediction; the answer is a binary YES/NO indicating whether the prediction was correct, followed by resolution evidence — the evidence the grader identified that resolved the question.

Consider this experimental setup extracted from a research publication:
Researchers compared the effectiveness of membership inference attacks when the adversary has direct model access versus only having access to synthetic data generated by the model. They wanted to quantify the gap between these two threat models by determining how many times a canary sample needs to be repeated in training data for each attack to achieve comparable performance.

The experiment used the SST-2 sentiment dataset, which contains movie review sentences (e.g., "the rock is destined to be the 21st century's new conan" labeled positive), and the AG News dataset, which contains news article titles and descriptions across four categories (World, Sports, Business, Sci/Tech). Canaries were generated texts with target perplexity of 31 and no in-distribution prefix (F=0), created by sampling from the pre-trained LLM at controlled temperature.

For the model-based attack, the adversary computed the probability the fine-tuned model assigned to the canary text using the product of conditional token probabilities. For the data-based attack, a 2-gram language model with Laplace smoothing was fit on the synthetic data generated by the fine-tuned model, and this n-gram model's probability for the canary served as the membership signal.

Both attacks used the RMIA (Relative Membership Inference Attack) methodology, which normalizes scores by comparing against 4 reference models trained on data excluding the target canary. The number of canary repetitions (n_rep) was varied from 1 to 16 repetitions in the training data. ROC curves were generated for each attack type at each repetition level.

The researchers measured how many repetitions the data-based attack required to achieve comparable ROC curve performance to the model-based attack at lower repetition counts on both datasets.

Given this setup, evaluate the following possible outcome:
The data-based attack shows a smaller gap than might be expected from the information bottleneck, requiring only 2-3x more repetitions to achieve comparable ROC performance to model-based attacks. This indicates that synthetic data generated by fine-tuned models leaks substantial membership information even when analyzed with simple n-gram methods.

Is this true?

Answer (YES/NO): NO